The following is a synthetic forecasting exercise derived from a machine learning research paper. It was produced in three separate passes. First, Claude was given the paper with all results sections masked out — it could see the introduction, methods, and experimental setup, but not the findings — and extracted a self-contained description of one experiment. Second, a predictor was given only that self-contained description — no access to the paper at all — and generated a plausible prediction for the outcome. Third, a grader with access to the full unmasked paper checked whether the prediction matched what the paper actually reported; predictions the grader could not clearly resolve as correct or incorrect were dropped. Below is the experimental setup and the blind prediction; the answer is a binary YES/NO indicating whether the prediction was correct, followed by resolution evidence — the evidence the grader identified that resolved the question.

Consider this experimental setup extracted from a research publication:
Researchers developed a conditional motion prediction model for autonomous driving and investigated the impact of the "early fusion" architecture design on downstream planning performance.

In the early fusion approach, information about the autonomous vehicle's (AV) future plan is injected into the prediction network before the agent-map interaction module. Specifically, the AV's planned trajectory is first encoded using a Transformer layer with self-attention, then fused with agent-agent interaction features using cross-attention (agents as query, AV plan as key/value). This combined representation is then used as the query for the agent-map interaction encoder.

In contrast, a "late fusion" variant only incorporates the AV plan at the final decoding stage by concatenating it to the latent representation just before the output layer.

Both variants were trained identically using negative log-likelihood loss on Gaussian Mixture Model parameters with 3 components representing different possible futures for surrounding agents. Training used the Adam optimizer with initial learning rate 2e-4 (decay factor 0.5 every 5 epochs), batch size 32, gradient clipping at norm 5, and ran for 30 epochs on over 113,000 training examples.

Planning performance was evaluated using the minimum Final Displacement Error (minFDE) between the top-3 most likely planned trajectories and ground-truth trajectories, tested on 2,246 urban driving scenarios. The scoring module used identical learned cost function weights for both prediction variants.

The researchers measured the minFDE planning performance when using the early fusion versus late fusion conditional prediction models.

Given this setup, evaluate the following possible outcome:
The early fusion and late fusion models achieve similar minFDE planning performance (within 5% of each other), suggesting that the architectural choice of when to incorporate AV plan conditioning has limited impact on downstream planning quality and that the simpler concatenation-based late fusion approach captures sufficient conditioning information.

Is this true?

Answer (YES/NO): NO